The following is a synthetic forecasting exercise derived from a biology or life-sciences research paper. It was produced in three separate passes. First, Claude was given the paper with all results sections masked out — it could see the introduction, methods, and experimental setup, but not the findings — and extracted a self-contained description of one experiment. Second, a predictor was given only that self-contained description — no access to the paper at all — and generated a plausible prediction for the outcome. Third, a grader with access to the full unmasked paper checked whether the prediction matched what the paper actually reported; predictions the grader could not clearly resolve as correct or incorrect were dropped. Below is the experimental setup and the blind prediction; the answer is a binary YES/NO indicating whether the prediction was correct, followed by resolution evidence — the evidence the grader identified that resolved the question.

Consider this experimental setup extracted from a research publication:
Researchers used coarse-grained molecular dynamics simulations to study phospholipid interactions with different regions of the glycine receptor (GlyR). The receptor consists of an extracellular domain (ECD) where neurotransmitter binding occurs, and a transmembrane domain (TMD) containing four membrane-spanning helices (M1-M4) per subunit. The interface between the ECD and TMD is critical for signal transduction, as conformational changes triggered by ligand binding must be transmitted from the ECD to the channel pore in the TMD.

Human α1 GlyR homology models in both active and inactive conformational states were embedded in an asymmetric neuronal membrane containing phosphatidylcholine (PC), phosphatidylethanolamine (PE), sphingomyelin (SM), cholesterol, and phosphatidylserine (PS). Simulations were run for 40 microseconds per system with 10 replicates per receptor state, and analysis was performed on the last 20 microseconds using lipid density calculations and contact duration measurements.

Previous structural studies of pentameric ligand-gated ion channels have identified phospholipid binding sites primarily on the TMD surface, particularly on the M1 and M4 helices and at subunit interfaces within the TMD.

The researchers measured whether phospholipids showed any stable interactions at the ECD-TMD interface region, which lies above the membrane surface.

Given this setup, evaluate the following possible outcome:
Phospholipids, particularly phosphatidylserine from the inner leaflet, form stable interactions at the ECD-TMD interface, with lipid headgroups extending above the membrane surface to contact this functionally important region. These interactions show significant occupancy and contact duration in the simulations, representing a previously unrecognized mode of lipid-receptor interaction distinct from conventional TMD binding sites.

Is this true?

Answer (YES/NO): NO